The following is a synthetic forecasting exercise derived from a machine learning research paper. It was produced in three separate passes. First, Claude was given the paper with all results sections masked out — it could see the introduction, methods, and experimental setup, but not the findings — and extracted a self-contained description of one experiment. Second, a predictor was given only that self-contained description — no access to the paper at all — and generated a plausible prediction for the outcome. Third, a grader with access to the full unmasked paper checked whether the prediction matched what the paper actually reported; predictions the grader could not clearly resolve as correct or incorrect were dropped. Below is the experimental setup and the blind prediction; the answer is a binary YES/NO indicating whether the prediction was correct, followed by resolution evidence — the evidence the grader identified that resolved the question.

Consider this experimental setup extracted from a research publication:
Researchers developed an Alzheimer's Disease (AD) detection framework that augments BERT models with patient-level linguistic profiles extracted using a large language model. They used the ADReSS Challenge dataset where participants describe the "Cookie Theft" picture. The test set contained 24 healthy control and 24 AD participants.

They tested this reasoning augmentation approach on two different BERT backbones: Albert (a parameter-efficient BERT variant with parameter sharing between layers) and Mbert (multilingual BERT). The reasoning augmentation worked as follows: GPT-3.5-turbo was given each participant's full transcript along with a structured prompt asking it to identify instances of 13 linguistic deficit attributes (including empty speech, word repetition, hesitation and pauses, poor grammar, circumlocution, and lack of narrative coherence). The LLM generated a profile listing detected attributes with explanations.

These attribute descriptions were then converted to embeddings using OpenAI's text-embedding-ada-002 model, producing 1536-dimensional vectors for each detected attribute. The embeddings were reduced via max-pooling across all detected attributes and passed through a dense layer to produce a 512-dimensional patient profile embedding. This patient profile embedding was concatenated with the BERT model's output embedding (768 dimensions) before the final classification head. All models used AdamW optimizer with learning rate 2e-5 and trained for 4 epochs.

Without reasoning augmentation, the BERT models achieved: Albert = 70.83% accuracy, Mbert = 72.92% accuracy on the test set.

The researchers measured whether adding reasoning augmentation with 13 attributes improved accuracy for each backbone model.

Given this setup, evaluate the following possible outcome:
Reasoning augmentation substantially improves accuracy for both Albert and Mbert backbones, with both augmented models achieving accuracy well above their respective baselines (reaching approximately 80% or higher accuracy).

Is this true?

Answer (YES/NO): NO